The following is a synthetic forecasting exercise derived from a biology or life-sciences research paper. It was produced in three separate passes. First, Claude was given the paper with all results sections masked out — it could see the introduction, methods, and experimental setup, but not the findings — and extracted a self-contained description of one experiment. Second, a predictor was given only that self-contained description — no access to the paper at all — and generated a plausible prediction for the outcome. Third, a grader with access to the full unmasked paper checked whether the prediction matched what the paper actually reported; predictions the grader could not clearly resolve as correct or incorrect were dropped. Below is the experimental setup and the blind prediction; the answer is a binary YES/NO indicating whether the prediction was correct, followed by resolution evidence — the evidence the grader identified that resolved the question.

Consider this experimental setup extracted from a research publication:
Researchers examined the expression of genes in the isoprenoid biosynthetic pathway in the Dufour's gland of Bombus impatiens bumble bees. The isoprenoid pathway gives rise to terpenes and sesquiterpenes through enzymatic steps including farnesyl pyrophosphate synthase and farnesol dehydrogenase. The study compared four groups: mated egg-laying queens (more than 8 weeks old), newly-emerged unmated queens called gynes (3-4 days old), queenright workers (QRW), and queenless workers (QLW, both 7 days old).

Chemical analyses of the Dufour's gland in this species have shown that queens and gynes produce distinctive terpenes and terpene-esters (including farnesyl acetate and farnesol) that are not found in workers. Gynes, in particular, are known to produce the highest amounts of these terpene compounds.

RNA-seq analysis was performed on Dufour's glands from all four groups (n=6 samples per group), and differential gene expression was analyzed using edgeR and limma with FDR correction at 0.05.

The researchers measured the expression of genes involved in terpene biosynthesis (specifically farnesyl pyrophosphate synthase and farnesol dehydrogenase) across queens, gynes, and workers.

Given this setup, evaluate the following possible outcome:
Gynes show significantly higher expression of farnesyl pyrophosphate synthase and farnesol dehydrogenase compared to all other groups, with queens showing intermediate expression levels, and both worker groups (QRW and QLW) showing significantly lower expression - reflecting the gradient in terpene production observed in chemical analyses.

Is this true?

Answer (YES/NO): NO